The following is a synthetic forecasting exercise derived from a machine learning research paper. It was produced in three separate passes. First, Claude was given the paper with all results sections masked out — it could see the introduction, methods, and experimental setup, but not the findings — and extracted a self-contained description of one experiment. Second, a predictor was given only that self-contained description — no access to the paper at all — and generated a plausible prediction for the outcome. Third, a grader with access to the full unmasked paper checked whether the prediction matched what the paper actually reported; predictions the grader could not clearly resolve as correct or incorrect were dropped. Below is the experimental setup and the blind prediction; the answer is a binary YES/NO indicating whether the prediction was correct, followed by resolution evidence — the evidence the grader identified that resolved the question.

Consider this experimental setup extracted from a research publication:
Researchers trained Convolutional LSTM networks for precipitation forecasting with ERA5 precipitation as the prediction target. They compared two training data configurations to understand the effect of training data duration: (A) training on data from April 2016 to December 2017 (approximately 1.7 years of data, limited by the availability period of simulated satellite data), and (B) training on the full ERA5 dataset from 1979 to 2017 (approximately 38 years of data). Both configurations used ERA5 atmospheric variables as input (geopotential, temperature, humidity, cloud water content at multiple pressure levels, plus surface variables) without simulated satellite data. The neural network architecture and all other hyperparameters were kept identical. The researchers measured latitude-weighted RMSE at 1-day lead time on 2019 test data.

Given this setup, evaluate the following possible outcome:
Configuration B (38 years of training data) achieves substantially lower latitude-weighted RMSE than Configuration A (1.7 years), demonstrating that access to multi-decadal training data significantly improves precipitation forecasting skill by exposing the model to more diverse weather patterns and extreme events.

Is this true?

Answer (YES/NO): NO